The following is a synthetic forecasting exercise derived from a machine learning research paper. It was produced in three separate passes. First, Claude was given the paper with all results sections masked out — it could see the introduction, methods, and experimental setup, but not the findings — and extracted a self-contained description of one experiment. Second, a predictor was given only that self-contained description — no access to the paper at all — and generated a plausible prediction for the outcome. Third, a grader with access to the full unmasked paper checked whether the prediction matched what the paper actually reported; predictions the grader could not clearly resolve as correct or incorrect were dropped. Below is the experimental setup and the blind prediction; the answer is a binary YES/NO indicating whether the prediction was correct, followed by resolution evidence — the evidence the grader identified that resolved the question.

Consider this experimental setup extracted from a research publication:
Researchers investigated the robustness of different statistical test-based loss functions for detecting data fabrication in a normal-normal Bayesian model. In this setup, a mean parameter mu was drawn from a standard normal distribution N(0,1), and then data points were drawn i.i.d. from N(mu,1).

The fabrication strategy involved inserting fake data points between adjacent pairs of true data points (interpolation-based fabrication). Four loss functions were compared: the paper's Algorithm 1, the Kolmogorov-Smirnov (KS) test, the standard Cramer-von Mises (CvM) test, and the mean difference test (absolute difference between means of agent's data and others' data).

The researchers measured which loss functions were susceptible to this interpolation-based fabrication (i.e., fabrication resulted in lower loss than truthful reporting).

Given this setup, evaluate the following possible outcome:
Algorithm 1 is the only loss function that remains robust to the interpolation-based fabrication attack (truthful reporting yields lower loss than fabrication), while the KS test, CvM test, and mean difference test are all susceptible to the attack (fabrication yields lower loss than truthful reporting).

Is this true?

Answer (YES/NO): NO